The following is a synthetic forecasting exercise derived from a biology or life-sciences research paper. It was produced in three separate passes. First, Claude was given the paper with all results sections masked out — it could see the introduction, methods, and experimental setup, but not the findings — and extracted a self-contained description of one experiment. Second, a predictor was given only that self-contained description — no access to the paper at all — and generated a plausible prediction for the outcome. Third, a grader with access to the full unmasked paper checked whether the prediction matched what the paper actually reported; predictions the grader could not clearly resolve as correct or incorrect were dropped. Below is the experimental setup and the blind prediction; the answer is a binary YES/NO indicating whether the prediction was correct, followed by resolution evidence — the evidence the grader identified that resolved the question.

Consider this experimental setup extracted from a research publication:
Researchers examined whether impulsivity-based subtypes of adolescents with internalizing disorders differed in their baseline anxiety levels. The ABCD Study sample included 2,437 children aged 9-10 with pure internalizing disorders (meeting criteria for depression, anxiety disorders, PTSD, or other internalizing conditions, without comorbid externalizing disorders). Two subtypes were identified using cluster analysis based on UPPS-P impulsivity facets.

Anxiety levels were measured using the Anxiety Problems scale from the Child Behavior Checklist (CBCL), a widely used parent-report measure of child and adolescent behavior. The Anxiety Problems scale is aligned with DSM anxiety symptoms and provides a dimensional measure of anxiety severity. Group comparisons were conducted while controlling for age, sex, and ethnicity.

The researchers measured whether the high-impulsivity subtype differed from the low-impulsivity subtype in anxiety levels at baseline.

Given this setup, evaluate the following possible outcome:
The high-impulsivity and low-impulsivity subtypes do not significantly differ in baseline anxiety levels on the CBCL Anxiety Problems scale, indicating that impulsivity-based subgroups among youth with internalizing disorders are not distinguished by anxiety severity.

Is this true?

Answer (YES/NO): YES